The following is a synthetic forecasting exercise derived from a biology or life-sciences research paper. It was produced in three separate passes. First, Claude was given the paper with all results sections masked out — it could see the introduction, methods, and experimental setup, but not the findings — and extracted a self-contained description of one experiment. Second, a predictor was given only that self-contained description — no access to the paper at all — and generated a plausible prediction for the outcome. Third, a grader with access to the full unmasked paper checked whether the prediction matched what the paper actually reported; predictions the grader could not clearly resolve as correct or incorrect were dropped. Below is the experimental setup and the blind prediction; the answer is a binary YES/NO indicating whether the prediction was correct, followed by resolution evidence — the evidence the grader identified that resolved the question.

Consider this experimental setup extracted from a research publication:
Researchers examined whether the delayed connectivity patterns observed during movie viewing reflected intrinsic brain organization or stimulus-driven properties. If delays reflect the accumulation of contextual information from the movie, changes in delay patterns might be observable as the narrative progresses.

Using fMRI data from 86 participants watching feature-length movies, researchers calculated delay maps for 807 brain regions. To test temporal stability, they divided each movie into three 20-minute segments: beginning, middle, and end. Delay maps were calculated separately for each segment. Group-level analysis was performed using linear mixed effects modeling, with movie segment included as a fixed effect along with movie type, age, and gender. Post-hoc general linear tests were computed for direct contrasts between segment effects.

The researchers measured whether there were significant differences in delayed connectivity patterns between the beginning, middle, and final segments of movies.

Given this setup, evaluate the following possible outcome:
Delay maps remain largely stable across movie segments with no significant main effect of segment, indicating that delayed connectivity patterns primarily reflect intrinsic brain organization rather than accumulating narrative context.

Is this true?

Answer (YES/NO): NO